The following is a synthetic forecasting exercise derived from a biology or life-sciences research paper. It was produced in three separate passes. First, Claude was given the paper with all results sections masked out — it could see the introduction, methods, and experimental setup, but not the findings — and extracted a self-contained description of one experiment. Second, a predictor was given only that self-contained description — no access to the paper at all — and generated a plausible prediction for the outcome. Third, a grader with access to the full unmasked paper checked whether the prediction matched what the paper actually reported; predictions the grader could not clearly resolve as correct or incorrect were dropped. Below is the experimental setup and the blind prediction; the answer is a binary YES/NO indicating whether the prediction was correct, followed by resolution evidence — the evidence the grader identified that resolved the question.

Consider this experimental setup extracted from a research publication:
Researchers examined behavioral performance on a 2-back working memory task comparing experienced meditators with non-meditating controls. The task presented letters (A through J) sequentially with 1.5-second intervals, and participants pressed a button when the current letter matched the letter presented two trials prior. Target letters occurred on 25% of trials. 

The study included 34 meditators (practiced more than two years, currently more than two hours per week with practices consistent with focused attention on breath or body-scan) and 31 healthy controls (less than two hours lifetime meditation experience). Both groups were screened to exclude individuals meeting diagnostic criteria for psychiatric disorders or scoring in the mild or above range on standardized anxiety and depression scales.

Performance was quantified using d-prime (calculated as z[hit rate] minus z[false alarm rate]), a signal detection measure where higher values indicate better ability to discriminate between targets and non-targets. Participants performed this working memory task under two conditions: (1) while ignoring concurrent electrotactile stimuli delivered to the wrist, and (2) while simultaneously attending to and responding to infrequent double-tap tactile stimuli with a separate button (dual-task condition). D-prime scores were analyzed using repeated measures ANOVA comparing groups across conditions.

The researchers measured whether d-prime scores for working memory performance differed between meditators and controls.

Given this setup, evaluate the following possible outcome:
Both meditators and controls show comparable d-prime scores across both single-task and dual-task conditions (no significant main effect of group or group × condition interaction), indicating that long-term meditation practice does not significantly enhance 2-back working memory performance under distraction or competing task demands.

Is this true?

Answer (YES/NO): NO